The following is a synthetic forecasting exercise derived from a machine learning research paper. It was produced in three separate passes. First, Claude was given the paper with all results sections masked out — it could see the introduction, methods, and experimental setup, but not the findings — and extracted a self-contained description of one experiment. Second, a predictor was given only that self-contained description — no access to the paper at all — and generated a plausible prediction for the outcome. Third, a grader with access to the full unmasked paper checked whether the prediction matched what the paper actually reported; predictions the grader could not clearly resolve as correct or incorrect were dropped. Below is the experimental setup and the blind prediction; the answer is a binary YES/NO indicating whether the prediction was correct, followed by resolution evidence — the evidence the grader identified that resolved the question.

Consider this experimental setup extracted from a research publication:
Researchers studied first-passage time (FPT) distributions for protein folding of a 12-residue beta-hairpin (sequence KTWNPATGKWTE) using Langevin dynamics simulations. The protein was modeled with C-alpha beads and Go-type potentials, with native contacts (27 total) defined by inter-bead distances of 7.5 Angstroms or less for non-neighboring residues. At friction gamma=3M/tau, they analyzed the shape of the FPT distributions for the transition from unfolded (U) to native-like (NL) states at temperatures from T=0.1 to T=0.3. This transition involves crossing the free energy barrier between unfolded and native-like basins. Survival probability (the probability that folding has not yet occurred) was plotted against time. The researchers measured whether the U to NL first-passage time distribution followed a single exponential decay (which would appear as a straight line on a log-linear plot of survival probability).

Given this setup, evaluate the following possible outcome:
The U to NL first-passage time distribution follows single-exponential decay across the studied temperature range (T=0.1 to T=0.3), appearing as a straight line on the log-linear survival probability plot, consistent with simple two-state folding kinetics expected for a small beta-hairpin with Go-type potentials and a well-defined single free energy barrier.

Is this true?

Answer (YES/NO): NO